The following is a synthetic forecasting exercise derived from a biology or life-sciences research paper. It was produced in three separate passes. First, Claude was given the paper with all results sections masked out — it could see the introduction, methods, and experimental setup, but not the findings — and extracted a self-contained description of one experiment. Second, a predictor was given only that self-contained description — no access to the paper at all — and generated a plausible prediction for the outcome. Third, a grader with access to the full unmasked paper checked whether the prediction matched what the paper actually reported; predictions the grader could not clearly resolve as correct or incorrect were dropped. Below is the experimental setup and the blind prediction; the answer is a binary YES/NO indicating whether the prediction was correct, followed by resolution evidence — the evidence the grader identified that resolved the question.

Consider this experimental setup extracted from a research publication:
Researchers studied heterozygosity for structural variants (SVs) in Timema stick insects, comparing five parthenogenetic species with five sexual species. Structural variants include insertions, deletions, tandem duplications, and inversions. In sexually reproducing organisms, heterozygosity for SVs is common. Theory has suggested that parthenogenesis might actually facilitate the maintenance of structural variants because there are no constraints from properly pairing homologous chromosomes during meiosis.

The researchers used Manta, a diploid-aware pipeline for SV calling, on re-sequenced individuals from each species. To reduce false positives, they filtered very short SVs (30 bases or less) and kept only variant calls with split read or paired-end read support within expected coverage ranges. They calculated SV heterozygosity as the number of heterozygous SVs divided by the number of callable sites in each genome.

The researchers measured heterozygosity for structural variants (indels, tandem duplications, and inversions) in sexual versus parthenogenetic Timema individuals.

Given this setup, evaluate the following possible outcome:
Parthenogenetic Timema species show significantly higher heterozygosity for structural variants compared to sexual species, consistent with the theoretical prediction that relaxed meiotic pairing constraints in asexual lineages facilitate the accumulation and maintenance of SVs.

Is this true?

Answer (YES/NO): NO